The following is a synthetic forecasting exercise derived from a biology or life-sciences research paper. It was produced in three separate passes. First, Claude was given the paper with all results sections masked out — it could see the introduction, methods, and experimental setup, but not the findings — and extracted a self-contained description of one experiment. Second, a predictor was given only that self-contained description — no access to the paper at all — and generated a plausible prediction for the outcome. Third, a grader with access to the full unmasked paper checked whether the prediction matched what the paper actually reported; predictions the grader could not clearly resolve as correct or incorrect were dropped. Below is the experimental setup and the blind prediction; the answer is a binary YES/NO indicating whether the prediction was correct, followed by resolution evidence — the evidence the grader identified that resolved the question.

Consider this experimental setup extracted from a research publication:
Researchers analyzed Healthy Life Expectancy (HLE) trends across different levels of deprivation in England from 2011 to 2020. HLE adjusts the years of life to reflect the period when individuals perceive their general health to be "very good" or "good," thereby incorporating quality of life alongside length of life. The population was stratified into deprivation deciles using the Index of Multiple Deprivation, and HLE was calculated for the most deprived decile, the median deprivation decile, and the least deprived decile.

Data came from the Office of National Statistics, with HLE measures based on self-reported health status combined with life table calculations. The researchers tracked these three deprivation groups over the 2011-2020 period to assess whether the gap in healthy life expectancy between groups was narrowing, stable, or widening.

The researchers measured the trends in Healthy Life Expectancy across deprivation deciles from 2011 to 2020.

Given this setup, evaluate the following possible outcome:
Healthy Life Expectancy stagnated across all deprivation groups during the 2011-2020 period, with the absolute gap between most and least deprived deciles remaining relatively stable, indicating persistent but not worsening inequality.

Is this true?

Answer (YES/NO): NO